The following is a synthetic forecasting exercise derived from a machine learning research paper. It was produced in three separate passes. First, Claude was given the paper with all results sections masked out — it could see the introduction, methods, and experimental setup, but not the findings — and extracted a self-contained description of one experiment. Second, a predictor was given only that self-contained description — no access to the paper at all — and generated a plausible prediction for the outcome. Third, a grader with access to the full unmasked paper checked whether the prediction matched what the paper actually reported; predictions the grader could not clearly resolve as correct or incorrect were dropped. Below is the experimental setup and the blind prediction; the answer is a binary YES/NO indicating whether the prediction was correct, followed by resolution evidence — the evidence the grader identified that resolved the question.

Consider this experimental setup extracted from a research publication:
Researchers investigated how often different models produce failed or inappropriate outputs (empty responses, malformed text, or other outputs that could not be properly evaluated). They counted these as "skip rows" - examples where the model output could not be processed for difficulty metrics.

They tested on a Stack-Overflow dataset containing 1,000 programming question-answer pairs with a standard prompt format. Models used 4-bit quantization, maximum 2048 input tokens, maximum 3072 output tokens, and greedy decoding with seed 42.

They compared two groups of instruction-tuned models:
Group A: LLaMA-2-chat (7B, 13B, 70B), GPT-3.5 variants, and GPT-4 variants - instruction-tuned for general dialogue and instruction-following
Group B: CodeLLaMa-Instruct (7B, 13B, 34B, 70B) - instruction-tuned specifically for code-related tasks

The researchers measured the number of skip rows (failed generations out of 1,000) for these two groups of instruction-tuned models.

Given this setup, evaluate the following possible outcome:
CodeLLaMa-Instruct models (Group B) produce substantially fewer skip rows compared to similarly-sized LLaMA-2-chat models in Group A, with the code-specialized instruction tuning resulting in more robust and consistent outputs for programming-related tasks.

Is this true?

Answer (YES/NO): NO